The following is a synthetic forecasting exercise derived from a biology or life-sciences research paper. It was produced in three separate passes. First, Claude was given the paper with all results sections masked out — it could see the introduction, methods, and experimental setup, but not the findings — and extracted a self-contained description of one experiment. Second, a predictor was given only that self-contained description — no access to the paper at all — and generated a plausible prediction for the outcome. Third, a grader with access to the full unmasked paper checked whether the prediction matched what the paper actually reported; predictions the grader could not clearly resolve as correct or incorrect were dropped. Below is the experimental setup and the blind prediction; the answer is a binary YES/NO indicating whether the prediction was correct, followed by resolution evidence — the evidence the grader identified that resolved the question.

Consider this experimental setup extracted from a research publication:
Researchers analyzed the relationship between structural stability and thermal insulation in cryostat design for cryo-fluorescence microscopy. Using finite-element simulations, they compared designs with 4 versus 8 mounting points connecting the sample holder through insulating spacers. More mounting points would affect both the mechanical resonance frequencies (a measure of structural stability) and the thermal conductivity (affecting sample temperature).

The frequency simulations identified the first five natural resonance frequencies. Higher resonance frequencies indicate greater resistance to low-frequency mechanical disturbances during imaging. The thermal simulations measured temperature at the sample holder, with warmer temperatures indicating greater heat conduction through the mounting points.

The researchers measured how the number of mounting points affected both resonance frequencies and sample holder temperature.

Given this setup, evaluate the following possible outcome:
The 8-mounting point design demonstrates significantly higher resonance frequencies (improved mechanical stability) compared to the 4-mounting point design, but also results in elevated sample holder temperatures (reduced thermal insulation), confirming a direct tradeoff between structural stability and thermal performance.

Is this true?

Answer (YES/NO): YES